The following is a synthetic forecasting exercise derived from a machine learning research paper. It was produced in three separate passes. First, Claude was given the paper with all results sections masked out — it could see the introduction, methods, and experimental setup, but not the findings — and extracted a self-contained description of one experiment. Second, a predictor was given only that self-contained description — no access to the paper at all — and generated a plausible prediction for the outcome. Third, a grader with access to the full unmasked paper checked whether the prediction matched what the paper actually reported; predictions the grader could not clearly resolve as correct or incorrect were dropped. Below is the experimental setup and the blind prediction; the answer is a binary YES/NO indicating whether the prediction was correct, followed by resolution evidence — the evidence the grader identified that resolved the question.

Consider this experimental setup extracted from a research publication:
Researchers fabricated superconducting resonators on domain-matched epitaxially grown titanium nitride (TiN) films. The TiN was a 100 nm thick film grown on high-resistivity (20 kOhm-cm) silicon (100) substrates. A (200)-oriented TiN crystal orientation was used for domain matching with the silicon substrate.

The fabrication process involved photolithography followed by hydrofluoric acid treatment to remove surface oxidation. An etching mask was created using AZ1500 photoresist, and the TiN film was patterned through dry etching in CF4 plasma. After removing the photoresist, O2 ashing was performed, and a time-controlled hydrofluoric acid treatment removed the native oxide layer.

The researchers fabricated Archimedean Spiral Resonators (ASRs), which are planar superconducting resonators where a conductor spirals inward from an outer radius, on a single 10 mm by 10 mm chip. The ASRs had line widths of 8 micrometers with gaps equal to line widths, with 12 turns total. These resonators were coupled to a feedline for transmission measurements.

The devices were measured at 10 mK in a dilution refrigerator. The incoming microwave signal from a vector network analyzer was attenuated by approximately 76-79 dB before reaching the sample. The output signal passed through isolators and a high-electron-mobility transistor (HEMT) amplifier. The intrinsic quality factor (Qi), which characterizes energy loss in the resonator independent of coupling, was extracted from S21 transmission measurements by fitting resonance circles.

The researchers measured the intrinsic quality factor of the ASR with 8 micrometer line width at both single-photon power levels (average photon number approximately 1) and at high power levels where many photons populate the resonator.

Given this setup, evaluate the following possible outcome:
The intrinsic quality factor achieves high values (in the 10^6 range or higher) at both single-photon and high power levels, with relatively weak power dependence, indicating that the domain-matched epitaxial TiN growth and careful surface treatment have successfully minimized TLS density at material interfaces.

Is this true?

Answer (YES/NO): NO